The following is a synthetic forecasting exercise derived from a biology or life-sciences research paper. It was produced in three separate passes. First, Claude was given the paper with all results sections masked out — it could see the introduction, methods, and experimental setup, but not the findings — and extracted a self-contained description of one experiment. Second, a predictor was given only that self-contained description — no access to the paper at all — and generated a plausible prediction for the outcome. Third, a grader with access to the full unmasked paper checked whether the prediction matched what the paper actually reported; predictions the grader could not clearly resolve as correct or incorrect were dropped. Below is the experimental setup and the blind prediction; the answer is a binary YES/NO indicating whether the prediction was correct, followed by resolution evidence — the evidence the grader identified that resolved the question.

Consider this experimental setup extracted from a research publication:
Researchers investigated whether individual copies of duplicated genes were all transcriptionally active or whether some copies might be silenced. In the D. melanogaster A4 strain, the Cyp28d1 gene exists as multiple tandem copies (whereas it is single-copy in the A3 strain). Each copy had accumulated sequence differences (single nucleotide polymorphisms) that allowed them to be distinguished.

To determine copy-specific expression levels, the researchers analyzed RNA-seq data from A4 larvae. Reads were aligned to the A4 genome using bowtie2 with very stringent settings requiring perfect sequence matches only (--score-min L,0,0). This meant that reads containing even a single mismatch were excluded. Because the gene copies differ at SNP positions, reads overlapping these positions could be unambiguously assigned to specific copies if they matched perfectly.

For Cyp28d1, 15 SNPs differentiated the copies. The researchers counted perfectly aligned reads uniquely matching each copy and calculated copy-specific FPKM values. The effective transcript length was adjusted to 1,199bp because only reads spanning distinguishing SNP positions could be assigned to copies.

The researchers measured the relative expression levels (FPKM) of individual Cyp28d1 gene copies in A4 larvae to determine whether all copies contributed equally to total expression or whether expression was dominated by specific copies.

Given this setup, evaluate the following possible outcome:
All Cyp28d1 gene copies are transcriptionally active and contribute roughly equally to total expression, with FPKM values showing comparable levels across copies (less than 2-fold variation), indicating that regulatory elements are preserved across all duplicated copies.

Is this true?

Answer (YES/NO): NO